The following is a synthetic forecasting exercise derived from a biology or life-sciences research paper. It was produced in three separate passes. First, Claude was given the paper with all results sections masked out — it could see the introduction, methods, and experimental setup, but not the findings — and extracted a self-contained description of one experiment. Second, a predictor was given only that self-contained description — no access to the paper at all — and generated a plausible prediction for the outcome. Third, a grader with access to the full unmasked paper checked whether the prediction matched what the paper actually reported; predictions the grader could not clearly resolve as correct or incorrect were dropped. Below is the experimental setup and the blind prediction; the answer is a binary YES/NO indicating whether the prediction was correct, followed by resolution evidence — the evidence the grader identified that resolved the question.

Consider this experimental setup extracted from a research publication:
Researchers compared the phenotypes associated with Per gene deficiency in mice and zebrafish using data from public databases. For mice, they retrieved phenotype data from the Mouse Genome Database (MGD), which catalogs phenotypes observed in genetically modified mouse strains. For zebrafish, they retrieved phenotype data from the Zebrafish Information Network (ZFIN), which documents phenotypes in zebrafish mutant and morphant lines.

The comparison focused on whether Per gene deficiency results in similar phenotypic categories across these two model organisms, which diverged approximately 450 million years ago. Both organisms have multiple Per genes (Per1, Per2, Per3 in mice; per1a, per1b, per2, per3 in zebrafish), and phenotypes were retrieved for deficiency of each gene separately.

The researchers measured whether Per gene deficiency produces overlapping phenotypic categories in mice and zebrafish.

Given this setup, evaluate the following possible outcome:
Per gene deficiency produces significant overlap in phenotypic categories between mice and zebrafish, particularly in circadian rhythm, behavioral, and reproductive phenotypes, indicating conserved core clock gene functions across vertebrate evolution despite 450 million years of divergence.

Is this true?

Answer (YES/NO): NO